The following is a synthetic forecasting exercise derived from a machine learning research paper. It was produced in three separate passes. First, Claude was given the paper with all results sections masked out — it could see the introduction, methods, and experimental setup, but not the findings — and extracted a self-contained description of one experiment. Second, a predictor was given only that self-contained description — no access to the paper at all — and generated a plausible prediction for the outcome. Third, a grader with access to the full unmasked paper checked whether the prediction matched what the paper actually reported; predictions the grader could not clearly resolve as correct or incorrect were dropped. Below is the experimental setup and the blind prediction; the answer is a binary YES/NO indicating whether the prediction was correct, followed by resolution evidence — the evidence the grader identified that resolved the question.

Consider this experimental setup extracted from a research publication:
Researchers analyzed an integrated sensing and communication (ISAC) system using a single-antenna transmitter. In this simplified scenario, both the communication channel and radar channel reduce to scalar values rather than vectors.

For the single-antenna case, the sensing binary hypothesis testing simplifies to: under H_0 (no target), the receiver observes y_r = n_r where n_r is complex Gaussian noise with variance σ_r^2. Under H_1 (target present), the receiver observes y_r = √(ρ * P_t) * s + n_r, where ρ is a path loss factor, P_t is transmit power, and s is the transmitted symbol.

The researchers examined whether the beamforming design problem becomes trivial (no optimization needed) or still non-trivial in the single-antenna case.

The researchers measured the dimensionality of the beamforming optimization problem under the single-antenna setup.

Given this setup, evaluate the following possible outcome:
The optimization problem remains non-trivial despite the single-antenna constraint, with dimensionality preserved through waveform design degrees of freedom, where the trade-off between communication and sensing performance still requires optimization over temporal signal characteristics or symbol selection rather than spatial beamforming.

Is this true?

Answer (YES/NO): YES